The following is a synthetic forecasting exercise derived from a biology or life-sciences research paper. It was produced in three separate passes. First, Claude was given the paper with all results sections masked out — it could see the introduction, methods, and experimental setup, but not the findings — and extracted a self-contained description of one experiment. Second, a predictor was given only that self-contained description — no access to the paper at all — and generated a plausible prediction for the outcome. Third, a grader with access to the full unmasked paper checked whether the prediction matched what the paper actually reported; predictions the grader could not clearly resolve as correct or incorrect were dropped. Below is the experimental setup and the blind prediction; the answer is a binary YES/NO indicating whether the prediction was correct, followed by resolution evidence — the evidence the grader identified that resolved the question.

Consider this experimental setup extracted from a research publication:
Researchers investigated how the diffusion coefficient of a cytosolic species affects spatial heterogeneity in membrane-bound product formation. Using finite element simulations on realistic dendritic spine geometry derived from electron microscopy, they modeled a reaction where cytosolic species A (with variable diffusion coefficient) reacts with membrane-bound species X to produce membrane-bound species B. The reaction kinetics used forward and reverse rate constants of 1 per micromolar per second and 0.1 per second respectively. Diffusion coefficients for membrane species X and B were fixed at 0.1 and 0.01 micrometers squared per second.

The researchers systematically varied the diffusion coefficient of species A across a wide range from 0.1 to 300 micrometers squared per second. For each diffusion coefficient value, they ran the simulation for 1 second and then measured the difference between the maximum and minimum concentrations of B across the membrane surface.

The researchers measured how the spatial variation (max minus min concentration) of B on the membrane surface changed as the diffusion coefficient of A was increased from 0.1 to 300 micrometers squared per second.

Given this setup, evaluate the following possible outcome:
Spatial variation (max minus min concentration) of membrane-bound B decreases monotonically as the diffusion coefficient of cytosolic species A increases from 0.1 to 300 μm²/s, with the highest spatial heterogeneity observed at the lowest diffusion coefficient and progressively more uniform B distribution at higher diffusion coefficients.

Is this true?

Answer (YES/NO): YES